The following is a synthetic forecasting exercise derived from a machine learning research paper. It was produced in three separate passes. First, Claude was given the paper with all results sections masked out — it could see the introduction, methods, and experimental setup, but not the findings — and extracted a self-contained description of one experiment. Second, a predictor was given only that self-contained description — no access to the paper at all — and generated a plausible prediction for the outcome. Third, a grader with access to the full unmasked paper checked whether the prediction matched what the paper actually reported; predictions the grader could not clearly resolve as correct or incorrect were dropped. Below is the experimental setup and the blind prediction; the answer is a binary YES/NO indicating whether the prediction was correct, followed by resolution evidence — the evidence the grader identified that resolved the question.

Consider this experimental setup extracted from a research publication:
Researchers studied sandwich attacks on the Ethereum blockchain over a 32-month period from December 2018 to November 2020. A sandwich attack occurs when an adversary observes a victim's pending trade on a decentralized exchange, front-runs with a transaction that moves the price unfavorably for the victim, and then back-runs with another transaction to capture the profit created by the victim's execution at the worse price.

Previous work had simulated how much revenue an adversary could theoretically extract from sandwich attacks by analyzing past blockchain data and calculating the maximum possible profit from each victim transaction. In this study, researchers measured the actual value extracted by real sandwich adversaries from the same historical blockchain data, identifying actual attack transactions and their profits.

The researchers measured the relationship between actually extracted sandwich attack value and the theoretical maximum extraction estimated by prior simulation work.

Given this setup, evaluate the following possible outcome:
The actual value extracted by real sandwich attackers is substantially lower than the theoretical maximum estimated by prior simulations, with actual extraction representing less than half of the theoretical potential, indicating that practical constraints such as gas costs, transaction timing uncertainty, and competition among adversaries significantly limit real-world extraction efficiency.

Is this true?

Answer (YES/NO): NO